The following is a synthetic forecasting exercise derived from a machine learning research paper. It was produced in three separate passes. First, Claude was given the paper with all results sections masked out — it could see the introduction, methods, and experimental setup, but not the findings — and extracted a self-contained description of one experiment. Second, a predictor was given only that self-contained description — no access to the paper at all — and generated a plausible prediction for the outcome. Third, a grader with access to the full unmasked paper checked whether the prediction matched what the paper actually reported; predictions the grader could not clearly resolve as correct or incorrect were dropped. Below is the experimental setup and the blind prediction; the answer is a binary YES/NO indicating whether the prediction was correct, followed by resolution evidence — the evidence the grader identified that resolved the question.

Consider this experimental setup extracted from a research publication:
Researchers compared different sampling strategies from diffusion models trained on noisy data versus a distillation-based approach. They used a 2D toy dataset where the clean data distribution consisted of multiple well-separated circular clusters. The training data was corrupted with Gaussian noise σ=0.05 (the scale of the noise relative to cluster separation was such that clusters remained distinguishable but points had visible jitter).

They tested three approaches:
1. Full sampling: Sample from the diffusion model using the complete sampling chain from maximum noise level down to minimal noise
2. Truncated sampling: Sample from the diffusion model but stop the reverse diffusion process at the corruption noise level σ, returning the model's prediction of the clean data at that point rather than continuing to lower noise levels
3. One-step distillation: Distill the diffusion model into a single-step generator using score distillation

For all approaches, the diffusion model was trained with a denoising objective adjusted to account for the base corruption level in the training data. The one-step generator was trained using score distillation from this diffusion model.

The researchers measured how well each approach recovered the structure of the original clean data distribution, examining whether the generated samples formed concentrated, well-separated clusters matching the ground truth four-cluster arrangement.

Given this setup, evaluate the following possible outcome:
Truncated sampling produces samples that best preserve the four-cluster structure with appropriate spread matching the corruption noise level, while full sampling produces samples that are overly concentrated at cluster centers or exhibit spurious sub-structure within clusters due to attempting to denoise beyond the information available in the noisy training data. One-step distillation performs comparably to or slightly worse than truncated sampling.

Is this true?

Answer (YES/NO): NO